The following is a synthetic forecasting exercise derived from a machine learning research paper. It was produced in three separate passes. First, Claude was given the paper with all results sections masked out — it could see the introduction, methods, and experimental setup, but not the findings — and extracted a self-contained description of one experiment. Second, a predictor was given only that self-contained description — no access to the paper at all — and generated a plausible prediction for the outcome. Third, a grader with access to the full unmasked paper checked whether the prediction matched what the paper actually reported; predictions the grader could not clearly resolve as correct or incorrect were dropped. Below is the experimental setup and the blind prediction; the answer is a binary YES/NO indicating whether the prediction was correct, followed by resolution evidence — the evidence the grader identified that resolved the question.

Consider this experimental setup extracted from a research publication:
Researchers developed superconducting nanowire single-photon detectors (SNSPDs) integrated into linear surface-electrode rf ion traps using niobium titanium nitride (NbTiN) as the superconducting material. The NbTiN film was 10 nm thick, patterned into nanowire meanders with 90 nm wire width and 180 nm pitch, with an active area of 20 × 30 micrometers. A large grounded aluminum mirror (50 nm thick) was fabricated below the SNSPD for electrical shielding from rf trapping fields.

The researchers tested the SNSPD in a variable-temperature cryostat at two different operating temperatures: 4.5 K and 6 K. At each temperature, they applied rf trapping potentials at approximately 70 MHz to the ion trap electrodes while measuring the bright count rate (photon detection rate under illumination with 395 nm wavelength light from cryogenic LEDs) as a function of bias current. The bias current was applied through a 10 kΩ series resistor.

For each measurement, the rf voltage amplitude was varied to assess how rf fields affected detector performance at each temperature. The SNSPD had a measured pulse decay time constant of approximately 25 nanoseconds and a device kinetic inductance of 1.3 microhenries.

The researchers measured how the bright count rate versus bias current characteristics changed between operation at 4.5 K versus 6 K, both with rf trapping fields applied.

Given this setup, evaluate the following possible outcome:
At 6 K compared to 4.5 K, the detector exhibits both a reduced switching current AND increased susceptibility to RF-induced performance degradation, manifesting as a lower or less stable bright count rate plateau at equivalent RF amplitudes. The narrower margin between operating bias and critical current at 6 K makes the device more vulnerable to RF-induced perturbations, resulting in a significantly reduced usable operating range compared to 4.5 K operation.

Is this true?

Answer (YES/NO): NO